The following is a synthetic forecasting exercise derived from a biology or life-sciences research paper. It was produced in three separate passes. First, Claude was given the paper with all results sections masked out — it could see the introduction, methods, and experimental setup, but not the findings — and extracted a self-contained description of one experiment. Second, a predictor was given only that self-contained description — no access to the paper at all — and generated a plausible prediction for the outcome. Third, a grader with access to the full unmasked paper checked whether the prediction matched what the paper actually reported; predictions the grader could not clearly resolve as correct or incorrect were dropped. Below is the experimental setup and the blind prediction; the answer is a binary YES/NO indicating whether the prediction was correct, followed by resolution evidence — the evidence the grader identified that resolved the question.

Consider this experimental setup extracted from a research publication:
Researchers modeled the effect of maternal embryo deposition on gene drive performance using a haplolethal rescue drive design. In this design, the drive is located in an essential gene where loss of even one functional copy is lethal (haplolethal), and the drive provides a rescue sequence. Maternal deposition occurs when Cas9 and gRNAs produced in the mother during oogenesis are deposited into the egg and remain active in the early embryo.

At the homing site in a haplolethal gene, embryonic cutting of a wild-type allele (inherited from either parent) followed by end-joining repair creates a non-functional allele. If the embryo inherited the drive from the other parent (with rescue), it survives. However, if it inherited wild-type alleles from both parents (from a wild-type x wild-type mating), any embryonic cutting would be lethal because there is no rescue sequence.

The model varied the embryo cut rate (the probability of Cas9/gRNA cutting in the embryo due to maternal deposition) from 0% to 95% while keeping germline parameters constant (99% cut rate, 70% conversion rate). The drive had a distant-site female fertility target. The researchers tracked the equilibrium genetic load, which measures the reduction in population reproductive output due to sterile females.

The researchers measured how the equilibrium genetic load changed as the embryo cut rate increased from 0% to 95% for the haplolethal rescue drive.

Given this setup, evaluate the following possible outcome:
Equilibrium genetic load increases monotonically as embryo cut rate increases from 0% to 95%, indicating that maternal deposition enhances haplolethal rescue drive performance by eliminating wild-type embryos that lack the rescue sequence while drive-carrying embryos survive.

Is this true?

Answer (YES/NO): NO